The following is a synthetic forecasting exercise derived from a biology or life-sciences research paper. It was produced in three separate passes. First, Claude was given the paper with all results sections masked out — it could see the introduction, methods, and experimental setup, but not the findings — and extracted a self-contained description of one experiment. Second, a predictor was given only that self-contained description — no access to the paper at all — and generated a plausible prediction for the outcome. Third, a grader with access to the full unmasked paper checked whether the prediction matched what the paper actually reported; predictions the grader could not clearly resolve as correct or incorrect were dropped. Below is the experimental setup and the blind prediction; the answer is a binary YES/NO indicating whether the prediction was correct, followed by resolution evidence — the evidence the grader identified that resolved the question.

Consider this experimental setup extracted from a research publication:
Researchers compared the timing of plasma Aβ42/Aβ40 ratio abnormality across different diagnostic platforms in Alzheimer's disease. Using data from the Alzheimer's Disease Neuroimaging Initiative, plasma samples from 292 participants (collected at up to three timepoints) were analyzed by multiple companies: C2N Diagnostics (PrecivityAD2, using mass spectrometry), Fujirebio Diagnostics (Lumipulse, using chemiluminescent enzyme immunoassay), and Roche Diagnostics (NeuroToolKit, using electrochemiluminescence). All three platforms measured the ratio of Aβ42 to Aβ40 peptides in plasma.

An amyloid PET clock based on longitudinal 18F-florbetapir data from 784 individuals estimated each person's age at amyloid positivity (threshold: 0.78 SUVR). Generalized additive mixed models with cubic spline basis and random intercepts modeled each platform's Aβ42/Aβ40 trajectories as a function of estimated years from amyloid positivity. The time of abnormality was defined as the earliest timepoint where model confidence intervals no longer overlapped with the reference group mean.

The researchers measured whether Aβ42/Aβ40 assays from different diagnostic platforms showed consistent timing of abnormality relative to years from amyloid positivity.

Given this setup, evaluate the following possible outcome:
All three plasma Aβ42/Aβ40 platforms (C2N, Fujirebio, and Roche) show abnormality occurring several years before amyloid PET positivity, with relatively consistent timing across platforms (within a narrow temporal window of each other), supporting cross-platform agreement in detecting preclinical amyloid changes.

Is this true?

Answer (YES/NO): NO